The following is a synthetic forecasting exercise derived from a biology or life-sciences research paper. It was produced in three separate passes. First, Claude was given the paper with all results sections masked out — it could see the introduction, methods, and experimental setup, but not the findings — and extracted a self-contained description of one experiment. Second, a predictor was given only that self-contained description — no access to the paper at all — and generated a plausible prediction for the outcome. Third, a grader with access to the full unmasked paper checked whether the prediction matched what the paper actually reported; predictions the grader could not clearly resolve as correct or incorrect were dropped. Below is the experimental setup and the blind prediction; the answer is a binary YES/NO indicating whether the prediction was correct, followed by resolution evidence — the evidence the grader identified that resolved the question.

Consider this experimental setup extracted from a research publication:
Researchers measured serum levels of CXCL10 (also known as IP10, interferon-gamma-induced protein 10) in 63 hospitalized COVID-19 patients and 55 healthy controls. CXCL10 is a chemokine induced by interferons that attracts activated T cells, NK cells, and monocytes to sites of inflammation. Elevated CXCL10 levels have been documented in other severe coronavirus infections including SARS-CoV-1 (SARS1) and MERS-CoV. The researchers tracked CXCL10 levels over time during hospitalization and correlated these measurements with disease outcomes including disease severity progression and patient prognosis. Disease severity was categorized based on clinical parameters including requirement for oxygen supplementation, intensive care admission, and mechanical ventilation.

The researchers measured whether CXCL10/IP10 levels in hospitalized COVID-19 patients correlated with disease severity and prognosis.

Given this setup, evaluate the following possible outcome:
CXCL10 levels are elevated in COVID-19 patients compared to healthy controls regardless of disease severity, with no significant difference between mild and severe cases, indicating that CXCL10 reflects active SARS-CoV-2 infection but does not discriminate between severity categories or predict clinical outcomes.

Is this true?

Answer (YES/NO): NO